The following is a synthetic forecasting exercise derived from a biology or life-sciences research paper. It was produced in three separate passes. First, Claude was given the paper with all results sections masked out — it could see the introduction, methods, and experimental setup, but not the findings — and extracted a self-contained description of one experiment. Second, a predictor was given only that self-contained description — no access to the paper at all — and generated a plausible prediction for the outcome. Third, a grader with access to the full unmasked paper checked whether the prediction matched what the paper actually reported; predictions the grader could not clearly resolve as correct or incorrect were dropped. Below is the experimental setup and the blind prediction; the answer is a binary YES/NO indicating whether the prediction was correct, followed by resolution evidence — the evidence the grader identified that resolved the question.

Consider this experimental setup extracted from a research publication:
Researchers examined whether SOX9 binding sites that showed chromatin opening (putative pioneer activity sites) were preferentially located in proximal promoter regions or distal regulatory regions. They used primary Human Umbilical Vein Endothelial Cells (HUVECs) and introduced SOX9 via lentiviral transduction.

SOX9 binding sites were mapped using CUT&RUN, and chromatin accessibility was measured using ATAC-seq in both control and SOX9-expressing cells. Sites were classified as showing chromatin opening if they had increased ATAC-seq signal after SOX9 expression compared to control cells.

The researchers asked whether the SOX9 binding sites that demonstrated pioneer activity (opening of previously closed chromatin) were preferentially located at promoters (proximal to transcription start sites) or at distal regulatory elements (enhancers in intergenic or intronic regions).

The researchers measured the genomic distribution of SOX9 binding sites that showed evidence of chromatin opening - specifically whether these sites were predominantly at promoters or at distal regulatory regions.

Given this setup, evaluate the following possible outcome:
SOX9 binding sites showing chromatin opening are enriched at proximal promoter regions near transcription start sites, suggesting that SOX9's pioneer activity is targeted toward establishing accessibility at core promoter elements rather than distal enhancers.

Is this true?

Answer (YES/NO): NO